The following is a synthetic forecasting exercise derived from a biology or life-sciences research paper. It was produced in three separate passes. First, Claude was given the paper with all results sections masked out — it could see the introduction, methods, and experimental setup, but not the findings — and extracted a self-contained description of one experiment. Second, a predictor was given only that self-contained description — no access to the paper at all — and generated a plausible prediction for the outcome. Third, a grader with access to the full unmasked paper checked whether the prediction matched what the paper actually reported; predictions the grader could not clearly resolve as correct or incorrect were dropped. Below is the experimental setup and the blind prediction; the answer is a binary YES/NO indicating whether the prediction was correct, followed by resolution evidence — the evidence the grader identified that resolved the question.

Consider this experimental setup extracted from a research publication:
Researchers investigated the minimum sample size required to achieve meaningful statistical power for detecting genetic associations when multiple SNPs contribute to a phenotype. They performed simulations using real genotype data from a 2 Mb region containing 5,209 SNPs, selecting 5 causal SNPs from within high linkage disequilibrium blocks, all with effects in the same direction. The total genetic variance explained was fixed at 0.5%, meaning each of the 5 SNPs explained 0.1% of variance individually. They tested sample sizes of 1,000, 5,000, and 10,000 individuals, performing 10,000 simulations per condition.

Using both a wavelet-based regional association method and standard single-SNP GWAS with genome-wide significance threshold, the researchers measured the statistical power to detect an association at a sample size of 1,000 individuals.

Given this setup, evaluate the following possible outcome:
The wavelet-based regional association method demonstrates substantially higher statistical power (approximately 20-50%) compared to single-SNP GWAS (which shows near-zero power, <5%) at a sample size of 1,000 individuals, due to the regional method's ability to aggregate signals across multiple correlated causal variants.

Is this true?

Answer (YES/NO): NO